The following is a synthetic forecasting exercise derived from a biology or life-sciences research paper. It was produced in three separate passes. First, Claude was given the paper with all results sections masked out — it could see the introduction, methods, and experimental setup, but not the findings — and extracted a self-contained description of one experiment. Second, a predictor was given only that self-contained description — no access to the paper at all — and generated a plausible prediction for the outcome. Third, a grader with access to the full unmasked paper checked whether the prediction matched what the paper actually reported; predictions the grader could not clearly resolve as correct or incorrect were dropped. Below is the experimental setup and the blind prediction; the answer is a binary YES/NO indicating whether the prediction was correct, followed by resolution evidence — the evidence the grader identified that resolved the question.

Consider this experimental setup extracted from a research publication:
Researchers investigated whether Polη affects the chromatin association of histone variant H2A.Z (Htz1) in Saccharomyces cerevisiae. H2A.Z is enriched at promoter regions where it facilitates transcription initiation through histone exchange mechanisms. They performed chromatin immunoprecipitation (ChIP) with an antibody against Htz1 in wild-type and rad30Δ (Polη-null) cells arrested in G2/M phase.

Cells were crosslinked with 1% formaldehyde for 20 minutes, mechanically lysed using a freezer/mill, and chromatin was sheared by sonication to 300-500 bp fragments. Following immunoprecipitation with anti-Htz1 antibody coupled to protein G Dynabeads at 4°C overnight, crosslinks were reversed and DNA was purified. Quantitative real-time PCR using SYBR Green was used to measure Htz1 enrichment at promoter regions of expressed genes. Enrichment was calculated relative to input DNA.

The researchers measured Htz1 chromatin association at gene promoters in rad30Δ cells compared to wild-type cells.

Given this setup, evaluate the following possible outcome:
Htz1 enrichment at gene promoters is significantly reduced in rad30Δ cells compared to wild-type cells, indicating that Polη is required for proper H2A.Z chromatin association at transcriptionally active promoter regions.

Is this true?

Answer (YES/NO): NO